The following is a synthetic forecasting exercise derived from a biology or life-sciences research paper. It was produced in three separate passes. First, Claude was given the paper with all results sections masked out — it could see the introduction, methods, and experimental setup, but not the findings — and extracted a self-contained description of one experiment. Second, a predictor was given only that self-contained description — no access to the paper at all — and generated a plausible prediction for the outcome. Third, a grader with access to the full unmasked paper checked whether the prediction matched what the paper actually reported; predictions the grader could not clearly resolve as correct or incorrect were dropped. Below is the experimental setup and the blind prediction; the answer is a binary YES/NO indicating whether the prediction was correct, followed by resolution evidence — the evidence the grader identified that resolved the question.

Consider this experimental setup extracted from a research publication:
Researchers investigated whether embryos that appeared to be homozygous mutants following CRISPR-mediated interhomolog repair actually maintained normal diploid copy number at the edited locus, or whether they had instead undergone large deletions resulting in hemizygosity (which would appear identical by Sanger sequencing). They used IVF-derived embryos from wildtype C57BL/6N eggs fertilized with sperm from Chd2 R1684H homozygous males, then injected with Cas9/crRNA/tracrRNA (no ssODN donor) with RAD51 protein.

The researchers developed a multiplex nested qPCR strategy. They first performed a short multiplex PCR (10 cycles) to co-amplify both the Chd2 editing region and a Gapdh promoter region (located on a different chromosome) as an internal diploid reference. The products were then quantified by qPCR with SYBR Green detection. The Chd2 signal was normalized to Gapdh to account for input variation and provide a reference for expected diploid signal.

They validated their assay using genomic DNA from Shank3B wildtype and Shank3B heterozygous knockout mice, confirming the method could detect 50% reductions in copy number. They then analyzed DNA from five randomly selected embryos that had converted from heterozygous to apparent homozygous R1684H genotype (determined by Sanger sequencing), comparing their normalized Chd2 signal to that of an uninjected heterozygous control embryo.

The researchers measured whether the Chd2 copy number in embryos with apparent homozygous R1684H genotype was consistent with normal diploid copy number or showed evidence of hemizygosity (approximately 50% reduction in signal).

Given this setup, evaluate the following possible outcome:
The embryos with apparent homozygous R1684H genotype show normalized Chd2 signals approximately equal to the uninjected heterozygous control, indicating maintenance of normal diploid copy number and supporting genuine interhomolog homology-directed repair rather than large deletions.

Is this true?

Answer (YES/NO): YES